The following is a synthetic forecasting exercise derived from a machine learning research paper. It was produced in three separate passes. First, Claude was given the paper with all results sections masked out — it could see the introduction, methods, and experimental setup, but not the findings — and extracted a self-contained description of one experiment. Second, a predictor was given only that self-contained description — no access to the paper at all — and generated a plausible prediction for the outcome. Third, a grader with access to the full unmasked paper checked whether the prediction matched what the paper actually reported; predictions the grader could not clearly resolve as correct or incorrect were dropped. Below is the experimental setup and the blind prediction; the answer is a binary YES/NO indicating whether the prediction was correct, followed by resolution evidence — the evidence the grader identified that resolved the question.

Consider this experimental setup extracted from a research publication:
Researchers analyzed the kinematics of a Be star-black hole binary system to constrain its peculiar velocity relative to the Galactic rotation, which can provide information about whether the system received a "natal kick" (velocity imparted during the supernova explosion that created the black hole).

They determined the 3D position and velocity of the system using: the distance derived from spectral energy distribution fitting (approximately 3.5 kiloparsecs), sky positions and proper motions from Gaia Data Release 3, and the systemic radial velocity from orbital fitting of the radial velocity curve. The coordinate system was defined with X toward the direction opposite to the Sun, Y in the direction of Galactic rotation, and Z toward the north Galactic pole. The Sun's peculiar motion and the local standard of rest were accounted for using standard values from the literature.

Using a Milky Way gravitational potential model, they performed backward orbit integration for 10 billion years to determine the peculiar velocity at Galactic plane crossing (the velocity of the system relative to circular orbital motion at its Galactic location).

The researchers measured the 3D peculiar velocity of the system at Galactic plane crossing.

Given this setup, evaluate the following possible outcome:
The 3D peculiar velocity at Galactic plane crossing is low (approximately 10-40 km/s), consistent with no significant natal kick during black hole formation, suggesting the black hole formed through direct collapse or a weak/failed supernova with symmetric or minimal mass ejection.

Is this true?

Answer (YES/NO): YES